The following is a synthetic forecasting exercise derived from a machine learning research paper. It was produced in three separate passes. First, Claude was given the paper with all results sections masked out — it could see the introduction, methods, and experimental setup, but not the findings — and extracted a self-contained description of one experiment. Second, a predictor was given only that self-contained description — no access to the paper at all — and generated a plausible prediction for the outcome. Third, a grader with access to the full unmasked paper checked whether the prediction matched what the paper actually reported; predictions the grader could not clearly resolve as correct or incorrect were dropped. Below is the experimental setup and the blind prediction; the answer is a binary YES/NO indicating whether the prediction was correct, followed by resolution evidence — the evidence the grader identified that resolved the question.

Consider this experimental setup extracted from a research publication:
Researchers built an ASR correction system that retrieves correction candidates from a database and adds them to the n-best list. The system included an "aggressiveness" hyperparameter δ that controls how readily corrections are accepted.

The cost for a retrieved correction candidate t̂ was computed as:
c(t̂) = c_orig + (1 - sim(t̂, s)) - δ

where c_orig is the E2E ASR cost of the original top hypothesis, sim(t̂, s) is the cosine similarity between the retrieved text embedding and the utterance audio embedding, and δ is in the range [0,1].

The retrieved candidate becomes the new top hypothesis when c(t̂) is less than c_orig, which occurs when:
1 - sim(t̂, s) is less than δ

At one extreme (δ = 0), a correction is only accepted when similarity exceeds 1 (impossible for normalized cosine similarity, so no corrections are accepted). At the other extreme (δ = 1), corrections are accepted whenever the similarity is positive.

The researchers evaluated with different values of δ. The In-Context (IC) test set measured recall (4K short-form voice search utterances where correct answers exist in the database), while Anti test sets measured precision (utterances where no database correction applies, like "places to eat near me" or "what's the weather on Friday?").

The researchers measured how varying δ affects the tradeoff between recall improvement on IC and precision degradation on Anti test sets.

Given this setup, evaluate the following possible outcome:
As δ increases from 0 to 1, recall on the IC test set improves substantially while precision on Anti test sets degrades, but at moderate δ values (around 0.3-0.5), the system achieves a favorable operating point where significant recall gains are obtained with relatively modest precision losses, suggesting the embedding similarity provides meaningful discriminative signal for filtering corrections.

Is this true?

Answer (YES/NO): NO